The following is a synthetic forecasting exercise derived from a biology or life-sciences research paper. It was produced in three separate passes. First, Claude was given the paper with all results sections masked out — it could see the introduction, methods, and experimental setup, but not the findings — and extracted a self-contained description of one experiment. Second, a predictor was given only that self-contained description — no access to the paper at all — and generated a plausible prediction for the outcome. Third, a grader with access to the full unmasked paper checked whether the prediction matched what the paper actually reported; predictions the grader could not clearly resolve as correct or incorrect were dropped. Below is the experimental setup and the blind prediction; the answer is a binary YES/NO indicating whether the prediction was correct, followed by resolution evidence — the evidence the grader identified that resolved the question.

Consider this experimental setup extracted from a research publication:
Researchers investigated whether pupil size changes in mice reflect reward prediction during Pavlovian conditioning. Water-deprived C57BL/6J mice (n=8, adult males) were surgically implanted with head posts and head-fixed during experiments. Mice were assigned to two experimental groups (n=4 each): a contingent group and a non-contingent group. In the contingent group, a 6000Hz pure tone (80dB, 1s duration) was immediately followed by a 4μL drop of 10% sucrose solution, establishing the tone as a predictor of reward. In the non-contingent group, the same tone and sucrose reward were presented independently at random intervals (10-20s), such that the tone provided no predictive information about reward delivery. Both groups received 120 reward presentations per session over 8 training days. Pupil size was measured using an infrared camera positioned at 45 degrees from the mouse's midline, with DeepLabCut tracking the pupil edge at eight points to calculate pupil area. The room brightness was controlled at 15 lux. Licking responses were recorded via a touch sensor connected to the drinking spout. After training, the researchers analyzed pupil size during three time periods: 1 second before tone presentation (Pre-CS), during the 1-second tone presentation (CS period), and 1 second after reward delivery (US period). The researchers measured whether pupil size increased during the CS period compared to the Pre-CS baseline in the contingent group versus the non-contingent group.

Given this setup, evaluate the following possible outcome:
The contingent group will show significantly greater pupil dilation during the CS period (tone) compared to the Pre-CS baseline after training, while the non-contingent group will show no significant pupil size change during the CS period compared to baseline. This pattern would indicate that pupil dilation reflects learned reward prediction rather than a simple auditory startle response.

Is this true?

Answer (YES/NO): YES